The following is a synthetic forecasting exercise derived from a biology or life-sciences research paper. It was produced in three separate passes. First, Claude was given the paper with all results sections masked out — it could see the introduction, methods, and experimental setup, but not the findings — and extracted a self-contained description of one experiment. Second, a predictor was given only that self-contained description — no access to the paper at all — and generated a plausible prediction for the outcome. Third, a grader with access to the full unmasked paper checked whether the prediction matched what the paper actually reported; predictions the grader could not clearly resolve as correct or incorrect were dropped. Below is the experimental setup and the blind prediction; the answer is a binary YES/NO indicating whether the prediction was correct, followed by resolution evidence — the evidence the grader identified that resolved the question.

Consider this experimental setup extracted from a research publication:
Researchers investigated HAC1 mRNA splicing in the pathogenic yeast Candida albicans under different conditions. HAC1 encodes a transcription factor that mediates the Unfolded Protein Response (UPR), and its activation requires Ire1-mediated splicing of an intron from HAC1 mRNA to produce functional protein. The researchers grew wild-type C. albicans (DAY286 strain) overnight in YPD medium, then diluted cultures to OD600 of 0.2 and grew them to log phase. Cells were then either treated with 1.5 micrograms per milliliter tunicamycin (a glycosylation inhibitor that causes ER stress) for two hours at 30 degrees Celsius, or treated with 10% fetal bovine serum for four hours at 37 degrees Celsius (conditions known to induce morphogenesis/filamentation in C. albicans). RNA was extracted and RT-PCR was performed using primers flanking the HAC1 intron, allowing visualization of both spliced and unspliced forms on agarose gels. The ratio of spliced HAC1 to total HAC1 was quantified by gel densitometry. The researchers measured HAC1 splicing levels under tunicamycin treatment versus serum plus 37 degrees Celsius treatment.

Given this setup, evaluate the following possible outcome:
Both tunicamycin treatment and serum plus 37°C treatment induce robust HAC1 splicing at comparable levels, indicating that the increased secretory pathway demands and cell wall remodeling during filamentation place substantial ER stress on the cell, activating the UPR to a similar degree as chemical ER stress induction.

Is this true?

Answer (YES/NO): NO